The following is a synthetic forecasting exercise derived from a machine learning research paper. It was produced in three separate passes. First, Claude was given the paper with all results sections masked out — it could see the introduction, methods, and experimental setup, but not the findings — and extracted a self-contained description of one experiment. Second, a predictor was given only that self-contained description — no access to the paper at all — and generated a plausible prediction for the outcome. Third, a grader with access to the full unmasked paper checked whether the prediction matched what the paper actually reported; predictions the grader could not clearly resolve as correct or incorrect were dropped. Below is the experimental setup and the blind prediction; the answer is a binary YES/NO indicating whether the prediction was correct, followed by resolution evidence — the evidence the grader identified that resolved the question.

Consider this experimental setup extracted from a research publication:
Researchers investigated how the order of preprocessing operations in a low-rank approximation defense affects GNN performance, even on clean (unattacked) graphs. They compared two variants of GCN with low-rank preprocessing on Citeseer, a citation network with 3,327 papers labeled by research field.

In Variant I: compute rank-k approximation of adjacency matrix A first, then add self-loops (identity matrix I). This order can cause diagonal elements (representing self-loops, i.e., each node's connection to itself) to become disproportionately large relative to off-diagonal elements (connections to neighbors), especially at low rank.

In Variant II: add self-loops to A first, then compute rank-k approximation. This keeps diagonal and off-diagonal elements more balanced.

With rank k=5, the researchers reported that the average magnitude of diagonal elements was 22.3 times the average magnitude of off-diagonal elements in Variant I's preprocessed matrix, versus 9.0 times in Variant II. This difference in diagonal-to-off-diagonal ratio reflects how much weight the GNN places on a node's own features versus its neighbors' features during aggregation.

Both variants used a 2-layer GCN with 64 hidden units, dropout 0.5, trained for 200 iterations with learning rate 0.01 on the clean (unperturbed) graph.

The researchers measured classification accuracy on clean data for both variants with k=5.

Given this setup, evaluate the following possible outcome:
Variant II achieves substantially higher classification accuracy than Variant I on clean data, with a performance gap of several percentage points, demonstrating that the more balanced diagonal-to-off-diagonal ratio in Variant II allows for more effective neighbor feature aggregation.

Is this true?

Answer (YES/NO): NO